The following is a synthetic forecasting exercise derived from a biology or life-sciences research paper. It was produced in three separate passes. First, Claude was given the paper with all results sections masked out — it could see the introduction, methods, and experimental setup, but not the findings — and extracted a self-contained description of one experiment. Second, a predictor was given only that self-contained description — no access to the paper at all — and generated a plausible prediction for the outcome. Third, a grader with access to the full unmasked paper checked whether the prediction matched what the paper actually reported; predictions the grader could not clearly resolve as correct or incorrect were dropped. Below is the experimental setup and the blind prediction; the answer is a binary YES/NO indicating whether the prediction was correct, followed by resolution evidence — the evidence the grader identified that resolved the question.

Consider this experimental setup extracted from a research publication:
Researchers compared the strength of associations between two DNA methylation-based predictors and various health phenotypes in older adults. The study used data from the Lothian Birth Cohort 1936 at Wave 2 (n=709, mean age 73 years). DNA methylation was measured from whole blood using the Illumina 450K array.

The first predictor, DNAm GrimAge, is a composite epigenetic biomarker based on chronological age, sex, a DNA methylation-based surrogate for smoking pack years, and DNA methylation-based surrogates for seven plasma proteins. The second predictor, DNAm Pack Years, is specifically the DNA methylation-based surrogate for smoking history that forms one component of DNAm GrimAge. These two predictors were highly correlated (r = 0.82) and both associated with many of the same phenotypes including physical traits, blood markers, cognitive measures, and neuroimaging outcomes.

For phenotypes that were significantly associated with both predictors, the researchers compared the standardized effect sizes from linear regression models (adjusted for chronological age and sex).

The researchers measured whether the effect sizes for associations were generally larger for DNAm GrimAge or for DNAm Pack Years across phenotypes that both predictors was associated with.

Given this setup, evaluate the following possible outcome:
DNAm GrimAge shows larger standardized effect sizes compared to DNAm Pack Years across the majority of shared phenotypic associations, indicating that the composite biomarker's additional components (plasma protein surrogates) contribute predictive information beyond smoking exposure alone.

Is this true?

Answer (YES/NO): YES